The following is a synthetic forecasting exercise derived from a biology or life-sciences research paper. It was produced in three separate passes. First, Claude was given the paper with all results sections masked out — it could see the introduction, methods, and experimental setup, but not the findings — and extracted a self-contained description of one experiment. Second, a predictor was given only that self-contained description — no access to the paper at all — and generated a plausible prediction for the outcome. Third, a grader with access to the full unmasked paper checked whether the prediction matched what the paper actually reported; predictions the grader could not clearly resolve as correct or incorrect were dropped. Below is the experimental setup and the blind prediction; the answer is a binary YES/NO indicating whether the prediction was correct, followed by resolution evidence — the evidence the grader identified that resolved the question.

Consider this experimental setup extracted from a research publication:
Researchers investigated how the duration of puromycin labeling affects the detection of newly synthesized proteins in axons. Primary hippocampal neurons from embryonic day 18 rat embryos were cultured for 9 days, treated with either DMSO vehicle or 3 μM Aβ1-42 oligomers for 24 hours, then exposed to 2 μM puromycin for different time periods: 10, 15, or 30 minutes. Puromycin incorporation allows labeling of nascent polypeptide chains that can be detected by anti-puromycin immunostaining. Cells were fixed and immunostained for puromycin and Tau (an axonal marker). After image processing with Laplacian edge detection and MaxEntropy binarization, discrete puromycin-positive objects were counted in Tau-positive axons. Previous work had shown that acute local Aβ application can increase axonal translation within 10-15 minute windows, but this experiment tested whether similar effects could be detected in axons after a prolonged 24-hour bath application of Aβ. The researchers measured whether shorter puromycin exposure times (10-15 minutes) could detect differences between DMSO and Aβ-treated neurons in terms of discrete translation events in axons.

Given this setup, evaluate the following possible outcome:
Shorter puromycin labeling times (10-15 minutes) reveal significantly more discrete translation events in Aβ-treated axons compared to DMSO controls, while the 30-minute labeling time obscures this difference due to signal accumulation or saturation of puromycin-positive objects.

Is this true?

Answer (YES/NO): NO